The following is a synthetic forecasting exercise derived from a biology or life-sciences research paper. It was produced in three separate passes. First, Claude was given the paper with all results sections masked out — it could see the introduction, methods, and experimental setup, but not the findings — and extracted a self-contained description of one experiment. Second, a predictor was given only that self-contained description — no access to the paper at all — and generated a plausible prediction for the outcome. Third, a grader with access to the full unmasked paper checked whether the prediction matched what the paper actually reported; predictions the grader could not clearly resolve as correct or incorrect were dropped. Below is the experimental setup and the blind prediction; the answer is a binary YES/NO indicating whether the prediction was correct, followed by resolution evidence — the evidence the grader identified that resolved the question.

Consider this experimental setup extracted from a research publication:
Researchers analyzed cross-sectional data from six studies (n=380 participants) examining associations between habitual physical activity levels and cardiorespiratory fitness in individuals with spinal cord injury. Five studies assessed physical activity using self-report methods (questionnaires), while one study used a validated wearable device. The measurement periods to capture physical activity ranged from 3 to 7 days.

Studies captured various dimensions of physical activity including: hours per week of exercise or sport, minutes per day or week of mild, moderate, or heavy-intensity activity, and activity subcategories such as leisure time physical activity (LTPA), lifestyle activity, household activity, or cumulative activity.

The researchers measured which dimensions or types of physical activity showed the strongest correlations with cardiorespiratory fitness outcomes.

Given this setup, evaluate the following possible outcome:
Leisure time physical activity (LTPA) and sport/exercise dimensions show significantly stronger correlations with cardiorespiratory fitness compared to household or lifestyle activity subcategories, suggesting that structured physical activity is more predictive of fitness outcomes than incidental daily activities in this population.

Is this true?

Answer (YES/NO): YES